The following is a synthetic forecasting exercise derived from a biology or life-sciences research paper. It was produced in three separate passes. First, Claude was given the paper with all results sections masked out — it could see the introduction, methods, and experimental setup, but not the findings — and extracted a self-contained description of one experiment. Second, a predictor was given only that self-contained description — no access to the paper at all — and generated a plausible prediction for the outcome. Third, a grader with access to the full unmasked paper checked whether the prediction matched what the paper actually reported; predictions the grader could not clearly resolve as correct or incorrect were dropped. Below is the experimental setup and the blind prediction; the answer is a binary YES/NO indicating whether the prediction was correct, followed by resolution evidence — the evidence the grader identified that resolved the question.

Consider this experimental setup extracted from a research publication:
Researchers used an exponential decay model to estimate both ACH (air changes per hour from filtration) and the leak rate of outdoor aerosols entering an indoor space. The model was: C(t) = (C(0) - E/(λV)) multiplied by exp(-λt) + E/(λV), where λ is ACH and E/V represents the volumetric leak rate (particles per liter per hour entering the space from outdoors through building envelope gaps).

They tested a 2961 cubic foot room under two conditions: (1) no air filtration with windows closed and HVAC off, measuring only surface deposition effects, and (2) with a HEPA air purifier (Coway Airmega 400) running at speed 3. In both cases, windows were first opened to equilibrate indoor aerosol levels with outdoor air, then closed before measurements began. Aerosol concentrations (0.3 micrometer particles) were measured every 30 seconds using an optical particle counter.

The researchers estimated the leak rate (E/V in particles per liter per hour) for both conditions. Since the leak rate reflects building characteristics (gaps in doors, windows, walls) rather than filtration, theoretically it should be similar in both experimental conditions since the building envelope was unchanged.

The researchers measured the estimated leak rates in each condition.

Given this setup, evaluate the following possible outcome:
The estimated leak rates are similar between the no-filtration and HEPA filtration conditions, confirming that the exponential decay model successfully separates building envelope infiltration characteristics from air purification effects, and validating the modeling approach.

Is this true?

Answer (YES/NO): YES